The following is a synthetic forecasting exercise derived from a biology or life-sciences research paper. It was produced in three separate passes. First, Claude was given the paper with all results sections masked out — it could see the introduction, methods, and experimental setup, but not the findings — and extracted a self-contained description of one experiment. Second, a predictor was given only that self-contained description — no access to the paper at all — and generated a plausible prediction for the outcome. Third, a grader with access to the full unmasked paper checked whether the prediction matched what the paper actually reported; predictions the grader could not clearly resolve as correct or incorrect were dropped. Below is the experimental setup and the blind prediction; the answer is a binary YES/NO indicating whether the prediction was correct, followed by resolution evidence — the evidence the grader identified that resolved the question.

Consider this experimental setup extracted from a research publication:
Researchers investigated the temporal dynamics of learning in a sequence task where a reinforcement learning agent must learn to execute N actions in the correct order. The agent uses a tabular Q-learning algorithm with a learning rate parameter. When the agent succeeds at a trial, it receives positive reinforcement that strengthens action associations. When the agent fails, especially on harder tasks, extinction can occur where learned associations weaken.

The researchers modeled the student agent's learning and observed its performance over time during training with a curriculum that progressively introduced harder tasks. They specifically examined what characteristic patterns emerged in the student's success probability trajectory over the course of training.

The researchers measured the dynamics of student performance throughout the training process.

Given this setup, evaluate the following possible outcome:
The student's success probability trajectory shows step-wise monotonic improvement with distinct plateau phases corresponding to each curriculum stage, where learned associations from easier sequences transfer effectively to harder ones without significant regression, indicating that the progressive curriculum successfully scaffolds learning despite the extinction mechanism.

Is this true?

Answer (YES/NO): NO